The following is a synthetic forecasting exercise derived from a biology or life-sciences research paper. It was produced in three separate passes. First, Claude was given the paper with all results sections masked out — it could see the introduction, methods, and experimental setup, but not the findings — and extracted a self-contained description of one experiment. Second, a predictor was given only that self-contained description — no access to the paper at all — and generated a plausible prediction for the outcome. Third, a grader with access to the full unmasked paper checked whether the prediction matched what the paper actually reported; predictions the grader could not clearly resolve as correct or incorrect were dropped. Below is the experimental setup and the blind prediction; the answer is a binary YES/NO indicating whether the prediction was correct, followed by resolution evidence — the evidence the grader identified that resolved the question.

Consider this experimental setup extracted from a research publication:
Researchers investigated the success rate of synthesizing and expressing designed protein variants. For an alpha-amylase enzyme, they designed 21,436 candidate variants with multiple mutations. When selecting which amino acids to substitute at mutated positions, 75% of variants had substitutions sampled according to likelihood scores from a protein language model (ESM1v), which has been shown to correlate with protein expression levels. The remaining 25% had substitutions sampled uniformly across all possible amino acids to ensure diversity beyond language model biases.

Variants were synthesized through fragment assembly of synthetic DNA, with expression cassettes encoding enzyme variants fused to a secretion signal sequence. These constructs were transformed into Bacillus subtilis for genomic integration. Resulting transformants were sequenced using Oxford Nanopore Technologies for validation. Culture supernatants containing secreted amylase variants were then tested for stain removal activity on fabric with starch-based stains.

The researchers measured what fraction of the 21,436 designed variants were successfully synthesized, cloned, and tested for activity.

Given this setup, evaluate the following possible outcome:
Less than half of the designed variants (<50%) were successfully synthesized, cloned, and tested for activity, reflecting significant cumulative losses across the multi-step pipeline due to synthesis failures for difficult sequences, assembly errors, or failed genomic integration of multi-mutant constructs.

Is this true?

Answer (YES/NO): YES